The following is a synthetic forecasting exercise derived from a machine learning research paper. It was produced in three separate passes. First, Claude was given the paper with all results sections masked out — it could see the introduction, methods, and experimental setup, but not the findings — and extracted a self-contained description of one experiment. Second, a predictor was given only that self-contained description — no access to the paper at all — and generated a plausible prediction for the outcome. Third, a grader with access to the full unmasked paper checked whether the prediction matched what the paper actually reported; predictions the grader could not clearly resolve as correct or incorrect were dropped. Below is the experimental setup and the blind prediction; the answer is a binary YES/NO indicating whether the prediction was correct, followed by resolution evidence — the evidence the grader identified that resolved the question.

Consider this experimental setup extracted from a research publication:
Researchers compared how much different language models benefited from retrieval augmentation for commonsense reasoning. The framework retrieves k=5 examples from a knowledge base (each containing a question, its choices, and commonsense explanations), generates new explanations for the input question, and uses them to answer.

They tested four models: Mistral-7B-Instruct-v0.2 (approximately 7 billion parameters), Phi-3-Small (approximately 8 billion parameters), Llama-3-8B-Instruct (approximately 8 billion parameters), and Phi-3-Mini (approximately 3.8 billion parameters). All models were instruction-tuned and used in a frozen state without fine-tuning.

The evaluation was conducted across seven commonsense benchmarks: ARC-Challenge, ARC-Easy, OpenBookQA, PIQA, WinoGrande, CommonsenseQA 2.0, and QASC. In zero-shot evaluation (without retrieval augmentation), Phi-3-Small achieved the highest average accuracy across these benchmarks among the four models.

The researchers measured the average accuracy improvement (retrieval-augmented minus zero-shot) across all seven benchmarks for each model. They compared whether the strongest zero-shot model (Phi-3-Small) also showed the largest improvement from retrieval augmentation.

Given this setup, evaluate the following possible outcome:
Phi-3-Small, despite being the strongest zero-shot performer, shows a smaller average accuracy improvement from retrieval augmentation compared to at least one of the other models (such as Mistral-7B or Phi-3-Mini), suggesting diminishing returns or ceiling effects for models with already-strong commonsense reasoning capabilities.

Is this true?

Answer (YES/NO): YES